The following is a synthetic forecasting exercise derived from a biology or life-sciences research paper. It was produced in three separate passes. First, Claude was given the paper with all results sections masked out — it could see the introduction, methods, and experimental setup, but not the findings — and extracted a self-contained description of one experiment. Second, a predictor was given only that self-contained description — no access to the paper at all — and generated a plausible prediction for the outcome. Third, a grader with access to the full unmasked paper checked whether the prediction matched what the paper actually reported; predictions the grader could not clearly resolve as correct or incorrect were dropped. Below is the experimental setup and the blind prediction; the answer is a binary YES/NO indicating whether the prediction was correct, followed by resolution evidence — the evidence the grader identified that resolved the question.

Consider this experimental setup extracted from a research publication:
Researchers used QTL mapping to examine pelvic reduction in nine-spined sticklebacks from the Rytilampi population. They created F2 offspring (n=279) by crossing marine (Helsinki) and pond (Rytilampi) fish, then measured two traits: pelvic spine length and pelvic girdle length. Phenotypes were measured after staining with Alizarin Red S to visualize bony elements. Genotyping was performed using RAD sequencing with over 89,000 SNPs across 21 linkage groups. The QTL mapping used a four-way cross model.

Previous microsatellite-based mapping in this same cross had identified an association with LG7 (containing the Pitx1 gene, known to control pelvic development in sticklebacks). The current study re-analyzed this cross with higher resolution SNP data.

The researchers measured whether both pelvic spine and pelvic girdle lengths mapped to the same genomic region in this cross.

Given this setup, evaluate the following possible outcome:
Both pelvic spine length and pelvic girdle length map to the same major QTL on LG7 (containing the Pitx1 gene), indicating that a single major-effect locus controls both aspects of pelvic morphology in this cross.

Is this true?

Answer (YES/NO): YES